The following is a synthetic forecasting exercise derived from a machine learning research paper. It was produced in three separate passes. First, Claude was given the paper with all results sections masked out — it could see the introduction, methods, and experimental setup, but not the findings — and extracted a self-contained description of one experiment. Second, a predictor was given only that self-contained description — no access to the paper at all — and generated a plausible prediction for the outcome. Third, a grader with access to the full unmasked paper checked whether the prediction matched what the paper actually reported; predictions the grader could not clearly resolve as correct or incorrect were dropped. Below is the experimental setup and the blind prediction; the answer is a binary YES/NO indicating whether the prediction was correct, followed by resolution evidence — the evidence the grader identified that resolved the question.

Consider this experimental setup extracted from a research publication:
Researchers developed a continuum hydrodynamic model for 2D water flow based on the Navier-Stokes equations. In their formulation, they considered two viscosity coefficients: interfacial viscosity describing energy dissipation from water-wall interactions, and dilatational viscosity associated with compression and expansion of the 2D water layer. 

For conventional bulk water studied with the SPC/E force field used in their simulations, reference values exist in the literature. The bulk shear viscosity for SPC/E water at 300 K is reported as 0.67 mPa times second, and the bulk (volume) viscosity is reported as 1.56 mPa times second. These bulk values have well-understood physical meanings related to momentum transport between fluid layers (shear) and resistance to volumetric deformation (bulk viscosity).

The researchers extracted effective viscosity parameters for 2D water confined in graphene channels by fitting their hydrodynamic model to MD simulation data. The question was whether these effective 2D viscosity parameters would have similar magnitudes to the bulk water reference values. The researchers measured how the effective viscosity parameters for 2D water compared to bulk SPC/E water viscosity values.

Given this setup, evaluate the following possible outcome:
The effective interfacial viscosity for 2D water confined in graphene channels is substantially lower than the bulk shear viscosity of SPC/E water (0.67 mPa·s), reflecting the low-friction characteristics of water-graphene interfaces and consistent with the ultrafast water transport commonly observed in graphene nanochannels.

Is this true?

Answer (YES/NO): NO